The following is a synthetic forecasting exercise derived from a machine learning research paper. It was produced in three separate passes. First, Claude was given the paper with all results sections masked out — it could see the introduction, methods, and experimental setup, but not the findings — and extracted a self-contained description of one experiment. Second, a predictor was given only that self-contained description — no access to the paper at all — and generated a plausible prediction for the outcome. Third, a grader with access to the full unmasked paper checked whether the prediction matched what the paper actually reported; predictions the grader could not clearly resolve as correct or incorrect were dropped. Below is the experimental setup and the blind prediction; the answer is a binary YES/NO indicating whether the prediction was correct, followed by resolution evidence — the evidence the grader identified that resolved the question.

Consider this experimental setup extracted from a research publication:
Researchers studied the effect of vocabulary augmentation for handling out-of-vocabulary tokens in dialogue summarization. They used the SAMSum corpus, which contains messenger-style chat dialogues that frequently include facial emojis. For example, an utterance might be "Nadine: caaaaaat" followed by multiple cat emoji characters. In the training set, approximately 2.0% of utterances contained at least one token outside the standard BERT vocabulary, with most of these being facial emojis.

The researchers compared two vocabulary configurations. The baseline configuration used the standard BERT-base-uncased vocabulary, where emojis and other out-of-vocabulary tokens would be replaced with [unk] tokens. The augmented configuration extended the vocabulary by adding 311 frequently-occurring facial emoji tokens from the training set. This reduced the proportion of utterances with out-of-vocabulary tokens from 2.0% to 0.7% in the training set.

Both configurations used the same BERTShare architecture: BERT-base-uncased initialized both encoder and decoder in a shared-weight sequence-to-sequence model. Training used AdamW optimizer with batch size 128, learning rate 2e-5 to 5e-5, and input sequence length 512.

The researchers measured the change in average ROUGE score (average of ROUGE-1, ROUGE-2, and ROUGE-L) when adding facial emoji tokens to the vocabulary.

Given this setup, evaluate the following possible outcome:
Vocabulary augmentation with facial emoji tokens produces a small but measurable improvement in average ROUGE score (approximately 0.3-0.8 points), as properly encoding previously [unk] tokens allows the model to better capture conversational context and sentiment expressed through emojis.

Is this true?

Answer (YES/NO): YES